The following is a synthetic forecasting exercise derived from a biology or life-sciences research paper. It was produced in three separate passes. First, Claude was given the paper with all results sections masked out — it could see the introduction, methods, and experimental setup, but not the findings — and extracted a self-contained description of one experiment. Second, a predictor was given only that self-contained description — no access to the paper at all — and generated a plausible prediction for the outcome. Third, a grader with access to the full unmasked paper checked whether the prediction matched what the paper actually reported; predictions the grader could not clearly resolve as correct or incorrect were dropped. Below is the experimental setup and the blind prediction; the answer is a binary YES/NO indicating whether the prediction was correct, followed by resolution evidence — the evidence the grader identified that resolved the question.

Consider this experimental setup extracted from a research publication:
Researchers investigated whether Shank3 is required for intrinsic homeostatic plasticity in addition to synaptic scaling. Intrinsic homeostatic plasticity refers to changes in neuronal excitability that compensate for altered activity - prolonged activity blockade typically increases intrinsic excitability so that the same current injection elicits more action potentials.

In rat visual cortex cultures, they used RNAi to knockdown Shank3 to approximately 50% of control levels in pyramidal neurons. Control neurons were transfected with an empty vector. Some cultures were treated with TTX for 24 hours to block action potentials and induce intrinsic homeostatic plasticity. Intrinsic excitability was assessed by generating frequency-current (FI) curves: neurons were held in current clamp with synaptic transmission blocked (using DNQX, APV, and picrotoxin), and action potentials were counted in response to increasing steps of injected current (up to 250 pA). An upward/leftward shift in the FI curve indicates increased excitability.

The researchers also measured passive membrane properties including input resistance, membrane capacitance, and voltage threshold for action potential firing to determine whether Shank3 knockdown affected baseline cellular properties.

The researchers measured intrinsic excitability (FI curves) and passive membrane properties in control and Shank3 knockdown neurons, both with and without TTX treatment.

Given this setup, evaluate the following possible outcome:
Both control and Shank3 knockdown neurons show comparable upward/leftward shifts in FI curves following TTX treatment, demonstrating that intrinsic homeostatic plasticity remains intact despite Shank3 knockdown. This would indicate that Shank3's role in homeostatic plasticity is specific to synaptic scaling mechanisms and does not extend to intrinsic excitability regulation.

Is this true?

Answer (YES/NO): NO